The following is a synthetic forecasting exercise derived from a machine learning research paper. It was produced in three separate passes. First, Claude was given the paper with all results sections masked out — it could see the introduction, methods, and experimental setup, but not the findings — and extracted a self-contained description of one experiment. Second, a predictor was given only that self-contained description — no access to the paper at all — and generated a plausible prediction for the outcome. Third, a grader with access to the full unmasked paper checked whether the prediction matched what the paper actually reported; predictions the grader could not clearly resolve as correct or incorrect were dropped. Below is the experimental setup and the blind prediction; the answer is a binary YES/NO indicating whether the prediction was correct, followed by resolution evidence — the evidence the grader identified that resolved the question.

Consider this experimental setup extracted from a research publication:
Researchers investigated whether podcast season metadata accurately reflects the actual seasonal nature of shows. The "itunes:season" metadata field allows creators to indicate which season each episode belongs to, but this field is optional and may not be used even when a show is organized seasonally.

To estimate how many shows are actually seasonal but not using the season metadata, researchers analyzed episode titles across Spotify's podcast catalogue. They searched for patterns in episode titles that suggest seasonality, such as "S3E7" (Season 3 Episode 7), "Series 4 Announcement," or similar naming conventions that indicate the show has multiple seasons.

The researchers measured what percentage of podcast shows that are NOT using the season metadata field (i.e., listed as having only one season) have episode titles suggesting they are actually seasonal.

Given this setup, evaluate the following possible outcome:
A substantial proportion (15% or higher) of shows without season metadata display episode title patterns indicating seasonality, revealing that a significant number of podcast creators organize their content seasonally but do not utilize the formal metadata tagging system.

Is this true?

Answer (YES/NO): NO